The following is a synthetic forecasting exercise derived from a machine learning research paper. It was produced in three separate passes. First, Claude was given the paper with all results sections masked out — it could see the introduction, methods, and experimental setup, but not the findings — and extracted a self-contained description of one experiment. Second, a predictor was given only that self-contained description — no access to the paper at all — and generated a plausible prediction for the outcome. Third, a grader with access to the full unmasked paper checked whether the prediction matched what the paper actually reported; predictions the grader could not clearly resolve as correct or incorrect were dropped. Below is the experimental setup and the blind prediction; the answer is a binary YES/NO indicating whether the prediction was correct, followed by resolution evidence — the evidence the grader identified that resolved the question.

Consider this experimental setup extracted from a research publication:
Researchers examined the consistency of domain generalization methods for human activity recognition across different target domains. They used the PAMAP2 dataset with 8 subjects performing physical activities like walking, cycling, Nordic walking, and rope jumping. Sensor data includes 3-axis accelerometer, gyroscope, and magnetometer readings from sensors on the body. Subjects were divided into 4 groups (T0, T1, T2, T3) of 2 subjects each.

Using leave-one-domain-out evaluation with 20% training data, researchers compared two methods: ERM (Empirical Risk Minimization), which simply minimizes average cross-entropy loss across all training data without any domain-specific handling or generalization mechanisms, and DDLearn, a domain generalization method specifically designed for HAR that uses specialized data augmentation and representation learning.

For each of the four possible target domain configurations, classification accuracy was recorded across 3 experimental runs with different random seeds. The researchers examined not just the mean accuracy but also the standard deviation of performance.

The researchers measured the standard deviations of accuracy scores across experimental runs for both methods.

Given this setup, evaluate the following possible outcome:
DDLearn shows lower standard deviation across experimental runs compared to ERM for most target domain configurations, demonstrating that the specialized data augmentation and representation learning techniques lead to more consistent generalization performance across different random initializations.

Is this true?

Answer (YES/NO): YES